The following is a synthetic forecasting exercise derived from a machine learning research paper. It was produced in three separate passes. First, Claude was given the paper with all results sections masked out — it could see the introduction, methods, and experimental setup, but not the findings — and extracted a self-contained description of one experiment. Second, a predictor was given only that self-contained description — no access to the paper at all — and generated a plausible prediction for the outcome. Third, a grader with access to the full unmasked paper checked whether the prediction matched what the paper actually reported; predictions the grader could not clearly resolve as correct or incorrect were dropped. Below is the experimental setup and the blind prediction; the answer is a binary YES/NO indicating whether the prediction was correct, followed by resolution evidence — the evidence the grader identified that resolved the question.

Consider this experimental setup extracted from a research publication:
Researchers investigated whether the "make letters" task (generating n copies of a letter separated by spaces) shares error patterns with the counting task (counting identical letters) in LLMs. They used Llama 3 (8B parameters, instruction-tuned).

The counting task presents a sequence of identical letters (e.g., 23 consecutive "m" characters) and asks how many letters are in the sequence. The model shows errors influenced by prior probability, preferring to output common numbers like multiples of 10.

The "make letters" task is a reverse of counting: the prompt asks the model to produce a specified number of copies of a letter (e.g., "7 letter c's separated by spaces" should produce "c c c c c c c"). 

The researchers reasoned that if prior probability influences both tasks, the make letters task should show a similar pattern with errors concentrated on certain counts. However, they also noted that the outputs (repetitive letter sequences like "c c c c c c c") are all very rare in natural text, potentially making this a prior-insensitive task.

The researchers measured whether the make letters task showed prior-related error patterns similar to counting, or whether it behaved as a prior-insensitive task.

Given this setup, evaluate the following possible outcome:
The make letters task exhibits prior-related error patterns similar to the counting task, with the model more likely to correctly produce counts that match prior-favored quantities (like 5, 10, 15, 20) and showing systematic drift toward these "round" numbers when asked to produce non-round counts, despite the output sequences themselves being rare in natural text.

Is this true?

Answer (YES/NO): NO